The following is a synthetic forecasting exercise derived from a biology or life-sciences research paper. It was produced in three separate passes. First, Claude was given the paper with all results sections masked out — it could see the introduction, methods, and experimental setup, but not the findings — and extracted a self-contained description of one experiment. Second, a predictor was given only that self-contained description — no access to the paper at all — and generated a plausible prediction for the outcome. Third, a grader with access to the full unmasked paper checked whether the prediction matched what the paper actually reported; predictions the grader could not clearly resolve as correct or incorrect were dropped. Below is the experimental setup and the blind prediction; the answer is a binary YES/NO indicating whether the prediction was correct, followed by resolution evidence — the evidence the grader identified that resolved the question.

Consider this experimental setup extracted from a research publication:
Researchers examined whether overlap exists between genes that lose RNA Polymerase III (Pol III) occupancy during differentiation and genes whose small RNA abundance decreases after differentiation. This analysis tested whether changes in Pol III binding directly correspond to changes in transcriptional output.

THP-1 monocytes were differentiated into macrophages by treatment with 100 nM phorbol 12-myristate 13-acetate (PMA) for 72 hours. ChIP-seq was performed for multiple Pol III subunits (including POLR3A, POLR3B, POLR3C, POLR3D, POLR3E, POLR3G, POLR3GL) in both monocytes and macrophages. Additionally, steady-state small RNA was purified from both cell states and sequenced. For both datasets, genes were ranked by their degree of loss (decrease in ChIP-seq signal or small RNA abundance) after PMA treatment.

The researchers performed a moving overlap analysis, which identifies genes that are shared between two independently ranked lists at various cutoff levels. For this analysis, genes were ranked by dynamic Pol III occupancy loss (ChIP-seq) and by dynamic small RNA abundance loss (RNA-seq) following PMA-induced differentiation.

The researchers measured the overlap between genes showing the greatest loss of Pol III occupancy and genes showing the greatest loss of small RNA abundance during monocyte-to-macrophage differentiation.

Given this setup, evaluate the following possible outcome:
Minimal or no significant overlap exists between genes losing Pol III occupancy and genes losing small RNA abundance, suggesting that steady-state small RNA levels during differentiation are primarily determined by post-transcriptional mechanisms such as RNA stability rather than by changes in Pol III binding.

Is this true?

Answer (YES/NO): NO